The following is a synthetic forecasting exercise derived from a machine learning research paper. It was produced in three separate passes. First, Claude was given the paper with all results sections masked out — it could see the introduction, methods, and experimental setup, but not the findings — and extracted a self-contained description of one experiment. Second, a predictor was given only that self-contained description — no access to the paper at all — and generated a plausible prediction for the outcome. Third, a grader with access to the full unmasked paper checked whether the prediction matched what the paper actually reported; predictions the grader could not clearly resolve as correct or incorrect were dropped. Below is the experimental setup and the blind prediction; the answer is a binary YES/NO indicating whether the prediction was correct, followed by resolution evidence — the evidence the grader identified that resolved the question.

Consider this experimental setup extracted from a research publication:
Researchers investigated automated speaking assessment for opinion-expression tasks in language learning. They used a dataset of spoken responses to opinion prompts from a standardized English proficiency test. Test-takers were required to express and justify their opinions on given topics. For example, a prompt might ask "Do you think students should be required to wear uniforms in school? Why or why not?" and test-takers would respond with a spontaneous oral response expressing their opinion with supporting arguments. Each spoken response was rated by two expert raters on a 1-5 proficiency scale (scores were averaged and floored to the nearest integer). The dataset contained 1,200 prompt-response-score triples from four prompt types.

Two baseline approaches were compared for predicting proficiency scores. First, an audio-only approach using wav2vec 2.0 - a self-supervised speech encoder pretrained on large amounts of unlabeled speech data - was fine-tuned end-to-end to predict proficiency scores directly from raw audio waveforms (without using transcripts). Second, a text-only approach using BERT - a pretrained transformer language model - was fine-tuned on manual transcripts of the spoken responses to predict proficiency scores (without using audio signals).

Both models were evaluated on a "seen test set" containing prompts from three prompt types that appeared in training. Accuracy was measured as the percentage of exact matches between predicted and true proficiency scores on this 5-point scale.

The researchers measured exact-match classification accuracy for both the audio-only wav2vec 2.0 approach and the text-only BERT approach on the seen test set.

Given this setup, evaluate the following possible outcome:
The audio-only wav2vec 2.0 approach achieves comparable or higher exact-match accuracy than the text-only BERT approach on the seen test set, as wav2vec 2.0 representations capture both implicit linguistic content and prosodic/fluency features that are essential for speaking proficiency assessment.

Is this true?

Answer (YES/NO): NO